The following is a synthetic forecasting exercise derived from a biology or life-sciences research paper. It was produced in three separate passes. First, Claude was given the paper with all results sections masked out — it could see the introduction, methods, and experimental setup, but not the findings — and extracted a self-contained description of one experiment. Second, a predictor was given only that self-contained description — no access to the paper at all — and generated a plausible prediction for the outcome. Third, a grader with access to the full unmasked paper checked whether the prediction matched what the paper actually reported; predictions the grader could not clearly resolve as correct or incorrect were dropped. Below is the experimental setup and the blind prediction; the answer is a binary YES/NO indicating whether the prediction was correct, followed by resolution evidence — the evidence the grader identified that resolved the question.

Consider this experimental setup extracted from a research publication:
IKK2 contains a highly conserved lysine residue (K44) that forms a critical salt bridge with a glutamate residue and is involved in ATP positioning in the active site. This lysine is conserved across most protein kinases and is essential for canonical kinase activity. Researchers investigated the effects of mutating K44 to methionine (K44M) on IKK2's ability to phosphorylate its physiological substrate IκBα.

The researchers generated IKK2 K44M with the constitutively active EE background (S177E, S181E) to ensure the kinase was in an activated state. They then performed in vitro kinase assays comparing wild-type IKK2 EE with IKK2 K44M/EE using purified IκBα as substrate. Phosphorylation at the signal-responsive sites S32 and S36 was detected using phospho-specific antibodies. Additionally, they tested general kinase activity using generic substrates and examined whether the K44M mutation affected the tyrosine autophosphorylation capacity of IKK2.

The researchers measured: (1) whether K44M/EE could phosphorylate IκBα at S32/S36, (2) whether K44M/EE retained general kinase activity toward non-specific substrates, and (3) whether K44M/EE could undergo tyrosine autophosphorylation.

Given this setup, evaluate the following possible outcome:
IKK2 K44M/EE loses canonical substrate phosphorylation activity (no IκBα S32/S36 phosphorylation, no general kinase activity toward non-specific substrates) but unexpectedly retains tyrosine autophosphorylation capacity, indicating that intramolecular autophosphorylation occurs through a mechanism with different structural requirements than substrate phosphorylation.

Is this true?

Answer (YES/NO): NO